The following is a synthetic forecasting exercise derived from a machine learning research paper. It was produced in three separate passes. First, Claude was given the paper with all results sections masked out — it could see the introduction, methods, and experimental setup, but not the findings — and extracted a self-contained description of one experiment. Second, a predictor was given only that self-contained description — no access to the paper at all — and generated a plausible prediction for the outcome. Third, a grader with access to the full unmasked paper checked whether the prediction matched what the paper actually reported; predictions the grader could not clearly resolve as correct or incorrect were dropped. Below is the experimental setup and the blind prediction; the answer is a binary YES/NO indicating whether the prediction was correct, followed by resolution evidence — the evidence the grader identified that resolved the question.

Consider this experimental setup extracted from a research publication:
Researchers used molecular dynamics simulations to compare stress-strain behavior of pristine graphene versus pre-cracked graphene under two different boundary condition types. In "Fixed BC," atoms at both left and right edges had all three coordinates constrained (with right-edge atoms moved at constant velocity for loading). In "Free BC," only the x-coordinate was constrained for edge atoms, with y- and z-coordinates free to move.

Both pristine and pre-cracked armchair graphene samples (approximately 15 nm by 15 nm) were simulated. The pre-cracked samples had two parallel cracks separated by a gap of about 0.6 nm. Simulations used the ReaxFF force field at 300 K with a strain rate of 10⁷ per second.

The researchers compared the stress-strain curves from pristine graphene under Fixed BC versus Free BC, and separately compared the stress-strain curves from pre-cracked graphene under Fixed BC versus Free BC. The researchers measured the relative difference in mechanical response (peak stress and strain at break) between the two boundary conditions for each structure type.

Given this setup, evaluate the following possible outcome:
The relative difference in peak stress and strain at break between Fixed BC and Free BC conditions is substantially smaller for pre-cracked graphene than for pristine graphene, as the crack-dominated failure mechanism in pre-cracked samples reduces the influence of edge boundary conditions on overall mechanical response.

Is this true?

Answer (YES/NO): YES